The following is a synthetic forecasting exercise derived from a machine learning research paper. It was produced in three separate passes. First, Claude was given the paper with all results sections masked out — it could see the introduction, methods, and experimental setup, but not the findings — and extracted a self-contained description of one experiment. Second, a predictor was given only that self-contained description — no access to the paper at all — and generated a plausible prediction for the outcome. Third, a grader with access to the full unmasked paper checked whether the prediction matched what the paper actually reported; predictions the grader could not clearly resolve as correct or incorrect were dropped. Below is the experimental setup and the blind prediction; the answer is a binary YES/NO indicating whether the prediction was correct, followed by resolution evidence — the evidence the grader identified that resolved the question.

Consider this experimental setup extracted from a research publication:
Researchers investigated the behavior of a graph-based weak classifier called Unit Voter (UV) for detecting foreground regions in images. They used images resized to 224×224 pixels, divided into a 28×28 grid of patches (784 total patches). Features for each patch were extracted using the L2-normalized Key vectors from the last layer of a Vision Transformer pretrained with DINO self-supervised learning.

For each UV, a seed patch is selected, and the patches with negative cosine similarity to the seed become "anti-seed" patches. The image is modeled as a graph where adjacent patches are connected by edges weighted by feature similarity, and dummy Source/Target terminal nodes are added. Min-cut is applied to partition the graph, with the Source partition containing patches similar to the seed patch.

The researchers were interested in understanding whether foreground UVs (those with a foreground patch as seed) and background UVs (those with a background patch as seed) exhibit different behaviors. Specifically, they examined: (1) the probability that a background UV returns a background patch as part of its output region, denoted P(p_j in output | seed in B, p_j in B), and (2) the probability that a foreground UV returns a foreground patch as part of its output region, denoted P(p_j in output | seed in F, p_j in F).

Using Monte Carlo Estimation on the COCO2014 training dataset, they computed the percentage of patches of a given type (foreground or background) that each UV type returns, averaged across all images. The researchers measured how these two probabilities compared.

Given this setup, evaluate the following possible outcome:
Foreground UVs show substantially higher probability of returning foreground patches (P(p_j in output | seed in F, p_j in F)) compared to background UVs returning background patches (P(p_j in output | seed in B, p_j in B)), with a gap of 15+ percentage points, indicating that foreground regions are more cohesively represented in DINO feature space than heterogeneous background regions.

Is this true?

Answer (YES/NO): NO